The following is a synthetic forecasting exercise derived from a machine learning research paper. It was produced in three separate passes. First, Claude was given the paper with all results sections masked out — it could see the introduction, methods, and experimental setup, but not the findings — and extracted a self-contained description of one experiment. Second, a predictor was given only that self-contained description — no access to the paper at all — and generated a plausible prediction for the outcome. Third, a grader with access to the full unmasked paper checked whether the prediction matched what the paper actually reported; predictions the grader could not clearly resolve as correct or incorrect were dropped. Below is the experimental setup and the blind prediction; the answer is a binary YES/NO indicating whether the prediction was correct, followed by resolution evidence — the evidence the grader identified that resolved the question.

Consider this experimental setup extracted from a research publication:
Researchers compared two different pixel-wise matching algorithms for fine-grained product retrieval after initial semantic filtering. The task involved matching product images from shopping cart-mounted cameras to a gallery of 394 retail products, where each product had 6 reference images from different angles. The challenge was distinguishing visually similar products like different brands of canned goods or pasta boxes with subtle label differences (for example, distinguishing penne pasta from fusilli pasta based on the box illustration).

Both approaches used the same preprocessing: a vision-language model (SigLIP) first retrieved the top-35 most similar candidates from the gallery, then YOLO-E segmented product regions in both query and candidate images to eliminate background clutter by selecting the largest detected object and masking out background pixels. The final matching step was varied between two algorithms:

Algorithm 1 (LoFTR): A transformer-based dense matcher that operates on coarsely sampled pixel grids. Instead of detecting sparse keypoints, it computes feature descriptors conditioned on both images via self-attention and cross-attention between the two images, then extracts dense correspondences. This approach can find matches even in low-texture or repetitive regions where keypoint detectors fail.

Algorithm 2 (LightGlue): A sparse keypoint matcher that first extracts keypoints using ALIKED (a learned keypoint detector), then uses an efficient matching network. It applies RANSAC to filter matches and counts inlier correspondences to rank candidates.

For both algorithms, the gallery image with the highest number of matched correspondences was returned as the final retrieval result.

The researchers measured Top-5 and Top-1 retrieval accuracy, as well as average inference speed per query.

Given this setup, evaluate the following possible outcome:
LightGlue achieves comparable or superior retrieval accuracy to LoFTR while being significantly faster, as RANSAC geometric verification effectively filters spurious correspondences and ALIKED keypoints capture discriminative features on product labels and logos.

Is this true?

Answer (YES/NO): YES